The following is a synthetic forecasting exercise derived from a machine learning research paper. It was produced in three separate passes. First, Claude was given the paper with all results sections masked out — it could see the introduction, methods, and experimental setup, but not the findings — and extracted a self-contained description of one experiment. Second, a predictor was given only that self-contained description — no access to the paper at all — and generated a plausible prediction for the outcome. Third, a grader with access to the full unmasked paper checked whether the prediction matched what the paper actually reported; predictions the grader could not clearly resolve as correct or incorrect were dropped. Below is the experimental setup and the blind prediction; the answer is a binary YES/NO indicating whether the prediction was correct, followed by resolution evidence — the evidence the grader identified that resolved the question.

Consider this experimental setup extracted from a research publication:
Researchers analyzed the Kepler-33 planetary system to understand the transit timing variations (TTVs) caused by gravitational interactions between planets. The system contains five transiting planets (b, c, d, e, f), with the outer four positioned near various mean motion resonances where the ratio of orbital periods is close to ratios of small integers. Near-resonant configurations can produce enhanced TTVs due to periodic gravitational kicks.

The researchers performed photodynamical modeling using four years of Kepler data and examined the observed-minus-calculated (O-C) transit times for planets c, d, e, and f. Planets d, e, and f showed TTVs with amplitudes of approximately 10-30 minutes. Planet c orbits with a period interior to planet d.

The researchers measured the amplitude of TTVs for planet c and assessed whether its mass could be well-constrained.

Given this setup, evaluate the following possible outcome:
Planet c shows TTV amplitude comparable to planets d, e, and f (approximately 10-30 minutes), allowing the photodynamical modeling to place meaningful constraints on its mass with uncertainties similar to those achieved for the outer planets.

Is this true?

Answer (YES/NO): NO